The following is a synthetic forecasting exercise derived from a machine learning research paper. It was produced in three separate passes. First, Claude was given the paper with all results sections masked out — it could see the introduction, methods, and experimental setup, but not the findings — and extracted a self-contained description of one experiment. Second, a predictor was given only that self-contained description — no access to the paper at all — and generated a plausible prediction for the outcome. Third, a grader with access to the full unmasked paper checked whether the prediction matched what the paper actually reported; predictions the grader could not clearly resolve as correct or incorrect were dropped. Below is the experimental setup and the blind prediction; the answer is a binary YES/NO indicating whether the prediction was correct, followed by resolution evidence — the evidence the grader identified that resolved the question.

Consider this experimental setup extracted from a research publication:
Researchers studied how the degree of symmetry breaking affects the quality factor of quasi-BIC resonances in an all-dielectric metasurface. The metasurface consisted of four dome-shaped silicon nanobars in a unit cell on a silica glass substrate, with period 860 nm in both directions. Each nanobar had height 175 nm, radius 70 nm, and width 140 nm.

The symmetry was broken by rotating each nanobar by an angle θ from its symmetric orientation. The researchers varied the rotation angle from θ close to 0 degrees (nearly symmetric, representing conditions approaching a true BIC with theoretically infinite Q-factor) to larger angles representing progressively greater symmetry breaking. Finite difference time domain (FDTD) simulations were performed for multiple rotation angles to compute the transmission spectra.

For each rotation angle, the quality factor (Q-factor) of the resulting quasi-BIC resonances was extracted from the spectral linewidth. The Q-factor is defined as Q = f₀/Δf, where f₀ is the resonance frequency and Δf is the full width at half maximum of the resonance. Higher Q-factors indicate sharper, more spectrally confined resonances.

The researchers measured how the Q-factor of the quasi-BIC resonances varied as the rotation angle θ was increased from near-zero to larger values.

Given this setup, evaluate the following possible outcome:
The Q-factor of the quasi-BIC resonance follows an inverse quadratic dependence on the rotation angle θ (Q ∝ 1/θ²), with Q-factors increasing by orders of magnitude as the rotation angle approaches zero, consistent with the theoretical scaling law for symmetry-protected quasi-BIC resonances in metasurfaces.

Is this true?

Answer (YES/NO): NO